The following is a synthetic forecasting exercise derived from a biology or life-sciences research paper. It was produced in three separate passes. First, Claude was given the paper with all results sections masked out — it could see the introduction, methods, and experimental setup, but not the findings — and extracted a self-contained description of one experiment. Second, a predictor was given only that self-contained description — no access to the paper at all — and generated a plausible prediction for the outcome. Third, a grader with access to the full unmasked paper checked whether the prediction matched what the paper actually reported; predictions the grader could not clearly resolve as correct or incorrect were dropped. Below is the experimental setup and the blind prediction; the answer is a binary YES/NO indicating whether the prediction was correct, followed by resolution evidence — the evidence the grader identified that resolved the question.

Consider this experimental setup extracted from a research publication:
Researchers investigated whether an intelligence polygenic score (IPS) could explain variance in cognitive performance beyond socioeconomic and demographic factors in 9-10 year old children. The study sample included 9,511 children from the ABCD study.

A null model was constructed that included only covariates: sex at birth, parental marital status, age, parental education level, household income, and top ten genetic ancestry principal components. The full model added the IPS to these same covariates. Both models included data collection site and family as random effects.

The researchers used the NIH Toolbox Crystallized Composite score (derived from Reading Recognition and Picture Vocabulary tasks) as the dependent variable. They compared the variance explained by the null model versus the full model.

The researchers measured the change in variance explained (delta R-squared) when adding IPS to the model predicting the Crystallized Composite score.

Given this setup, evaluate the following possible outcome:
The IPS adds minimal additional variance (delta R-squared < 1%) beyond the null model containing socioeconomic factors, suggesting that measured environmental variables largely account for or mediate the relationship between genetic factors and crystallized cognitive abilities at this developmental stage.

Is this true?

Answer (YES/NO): NO